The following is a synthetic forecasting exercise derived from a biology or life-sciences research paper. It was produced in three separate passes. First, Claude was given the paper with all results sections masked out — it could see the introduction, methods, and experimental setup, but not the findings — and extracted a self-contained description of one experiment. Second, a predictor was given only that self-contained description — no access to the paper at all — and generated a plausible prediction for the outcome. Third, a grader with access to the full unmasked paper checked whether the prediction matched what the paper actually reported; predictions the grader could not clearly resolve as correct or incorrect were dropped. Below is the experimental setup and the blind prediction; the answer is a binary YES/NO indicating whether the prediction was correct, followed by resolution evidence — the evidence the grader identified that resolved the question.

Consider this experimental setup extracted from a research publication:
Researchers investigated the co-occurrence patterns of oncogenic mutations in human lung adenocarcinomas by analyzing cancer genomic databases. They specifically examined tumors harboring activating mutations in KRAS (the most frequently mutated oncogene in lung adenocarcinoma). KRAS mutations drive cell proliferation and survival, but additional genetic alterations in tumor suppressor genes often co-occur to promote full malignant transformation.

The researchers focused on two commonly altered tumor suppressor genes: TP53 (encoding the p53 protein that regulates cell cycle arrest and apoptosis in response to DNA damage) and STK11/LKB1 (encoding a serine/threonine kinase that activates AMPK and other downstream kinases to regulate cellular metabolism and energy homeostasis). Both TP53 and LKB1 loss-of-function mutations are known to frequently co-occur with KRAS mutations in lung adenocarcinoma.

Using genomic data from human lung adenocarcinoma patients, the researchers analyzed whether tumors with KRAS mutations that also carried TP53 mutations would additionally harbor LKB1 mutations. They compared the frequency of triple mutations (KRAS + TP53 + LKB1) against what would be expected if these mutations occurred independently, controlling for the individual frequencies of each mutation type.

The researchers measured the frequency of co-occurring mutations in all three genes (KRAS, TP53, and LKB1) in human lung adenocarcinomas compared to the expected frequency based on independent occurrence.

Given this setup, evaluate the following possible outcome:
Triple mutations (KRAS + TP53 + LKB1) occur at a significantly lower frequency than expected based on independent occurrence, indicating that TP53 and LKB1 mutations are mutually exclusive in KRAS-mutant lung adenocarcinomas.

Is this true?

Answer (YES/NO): YES